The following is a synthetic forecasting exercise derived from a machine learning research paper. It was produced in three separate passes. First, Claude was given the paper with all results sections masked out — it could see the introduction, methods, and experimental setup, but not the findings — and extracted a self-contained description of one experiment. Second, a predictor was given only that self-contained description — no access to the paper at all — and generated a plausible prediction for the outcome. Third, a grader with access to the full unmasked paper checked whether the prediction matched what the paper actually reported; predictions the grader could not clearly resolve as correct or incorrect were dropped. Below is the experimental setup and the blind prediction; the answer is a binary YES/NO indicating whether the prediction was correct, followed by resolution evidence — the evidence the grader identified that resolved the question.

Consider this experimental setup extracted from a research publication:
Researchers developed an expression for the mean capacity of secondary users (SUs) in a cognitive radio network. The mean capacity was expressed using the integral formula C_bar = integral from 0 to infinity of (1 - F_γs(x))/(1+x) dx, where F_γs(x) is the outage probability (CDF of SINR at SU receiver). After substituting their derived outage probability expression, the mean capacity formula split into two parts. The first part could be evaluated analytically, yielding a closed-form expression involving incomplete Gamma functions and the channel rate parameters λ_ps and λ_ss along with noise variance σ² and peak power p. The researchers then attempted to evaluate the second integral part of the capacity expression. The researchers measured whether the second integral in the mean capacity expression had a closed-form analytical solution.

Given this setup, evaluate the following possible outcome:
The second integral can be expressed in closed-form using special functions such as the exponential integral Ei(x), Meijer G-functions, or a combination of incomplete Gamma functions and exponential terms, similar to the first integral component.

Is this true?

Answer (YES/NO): NO